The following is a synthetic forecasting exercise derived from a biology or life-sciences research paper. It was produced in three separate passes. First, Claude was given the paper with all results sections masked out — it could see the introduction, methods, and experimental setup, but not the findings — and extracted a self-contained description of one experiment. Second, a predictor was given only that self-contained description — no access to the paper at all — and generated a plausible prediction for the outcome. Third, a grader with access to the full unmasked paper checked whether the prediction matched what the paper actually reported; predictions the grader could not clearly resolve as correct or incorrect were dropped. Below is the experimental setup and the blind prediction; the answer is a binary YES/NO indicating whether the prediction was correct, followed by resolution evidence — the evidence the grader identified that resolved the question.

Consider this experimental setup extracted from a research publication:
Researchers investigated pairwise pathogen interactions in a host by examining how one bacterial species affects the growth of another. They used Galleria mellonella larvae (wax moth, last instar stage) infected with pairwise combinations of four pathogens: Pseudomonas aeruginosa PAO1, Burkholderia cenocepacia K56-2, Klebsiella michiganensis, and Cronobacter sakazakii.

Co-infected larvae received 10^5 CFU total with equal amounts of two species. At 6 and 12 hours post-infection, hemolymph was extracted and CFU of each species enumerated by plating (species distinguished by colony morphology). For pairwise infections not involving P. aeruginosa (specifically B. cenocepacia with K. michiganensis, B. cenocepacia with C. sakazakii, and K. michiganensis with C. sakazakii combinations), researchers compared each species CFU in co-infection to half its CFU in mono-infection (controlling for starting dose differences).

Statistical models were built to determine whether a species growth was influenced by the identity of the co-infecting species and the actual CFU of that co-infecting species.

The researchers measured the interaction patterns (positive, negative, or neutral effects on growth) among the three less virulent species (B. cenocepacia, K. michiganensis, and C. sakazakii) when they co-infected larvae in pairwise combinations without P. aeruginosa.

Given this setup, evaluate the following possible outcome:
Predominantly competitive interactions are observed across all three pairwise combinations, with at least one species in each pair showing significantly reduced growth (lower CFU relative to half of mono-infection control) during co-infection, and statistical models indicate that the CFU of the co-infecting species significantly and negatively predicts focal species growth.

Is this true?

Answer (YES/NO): NO